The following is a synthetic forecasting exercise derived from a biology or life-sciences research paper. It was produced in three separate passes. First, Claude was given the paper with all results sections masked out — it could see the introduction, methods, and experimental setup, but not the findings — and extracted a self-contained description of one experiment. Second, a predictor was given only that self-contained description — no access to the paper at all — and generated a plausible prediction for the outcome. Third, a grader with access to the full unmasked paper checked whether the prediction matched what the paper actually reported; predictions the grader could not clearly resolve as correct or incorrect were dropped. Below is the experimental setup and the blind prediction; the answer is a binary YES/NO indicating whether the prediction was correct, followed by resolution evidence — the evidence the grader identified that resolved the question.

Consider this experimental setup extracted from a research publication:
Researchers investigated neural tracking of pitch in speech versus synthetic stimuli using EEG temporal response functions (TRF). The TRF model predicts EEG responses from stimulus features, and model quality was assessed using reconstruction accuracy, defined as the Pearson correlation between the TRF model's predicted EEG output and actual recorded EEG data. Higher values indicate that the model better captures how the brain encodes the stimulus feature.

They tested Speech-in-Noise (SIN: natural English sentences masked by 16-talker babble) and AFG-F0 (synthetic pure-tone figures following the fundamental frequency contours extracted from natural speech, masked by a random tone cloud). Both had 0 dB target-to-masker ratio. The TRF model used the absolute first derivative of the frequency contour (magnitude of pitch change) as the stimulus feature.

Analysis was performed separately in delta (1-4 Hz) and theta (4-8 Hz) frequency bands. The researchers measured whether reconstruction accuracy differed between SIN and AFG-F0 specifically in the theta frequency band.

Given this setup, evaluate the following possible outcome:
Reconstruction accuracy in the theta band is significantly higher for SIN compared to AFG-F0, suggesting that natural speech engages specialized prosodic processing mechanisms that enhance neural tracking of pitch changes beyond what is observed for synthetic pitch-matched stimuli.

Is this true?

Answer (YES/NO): NO